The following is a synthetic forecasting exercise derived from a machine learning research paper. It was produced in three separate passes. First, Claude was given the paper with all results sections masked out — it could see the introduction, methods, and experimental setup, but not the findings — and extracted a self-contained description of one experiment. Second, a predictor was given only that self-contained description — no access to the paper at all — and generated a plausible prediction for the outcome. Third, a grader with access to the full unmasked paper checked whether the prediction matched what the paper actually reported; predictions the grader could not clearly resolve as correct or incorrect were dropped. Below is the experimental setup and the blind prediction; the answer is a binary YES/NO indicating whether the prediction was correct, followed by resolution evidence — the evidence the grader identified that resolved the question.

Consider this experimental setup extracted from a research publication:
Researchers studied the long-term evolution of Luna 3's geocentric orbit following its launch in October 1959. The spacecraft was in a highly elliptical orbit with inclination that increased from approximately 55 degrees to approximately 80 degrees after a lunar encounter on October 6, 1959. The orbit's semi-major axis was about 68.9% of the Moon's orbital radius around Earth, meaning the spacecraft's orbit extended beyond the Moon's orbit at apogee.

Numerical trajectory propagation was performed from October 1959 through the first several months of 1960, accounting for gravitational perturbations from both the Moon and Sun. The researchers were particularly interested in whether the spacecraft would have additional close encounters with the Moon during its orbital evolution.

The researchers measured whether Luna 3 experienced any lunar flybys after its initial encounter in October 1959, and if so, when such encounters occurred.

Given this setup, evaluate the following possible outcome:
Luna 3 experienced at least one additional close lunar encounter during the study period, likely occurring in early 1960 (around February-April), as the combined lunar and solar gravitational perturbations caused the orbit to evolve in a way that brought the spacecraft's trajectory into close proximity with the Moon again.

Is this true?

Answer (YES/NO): YES